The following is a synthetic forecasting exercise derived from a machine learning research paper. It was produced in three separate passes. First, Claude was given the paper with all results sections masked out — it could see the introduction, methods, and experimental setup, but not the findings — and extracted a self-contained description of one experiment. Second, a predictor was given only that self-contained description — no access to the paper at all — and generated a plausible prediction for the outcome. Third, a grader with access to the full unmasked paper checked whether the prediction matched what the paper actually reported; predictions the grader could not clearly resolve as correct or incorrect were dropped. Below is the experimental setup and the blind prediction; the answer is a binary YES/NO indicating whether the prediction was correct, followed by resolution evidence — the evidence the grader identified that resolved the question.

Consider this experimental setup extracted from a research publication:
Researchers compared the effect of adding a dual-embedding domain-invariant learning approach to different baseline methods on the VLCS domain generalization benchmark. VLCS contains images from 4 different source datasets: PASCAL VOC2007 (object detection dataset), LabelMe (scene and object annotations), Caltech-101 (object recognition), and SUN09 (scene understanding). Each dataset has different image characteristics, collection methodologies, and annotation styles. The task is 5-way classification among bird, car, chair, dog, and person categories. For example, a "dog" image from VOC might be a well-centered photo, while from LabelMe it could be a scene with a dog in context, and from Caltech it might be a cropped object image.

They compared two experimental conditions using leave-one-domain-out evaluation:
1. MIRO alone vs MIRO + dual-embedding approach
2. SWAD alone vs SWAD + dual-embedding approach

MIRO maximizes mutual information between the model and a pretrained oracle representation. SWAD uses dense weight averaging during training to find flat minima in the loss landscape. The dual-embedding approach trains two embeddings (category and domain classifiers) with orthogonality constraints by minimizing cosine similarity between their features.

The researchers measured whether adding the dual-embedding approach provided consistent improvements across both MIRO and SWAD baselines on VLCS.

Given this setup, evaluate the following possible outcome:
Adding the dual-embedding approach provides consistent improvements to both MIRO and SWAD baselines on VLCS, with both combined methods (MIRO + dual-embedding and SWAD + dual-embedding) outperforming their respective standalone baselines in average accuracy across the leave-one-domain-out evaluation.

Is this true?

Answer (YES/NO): NO